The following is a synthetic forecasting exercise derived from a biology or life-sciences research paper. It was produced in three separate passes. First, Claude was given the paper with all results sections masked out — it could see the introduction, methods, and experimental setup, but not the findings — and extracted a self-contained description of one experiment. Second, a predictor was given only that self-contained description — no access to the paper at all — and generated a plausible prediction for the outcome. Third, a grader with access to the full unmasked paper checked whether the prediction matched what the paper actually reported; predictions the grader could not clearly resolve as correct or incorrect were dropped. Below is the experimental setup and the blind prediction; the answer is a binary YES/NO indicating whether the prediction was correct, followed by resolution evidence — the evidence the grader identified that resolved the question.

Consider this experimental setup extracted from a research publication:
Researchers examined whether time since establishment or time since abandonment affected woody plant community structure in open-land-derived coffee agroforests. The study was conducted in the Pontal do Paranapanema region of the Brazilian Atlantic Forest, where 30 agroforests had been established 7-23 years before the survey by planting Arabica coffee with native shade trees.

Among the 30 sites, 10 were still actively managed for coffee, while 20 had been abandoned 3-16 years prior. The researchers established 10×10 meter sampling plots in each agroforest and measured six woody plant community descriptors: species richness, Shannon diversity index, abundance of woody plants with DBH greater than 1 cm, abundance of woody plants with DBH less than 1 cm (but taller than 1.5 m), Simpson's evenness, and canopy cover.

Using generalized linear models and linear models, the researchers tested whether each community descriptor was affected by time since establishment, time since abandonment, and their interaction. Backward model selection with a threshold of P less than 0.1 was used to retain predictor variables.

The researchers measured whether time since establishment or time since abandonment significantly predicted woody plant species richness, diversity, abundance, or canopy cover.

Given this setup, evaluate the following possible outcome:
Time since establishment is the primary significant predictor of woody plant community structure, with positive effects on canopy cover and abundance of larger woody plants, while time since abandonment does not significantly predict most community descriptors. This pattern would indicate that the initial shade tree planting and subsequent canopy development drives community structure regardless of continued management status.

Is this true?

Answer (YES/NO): NO